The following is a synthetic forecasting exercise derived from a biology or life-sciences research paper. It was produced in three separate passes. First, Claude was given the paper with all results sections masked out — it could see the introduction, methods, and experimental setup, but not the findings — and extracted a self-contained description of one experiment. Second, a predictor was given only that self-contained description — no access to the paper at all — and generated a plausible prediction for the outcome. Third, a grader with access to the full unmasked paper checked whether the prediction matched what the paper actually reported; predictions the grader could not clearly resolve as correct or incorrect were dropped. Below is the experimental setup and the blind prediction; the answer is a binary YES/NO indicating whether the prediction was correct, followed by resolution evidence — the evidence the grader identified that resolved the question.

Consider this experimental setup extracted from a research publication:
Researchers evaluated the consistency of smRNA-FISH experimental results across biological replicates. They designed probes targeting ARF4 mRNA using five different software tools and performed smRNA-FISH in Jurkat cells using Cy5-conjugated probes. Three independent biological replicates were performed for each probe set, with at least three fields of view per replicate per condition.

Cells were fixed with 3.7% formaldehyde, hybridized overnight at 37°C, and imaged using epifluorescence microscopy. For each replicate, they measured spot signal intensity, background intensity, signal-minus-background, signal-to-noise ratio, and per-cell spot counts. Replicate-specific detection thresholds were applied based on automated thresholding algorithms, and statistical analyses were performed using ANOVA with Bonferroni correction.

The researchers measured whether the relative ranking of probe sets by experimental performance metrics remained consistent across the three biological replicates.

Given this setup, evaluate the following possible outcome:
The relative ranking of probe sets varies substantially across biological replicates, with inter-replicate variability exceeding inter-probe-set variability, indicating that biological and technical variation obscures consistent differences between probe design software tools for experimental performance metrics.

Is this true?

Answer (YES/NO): NO